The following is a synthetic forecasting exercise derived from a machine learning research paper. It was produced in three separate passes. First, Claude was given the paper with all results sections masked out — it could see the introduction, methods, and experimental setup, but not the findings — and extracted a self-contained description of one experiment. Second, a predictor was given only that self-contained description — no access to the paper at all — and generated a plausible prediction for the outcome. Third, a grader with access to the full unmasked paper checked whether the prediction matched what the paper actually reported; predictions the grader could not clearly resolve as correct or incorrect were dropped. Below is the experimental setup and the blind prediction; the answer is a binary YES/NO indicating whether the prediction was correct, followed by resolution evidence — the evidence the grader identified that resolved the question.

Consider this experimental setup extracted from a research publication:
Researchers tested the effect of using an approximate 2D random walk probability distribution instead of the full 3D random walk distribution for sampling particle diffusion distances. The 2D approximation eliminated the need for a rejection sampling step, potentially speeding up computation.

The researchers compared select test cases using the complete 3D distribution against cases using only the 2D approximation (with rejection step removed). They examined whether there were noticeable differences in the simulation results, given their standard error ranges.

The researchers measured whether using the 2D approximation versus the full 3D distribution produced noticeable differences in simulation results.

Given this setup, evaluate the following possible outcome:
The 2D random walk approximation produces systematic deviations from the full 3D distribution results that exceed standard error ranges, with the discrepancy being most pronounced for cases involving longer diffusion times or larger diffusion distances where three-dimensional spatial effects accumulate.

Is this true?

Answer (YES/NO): NO